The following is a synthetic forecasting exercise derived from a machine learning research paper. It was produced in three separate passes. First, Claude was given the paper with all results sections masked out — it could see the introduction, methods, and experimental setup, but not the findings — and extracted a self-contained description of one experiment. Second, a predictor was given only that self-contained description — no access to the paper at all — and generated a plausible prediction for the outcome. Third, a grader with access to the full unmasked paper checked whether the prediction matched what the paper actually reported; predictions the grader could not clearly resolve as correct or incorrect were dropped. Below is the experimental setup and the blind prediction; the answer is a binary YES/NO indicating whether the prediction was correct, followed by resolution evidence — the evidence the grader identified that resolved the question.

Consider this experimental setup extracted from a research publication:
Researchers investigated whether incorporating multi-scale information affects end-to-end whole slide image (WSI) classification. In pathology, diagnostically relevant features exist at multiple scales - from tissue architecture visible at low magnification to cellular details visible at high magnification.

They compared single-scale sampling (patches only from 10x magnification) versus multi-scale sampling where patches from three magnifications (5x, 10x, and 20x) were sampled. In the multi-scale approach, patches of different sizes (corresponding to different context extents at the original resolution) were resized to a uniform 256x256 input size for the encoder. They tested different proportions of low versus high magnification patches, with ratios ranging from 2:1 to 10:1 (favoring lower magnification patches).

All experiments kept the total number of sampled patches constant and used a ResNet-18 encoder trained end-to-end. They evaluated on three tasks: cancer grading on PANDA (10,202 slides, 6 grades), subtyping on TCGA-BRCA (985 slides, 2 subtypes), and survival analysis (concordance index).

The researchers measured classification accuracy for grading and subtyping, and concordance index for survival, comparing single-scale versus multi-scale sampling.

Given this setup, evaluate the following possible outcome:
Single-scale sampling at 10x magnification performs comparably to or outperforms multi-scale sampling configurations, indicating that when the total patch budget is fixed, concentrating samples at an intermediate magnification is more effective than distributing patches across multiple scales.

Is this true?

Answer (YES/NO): NO